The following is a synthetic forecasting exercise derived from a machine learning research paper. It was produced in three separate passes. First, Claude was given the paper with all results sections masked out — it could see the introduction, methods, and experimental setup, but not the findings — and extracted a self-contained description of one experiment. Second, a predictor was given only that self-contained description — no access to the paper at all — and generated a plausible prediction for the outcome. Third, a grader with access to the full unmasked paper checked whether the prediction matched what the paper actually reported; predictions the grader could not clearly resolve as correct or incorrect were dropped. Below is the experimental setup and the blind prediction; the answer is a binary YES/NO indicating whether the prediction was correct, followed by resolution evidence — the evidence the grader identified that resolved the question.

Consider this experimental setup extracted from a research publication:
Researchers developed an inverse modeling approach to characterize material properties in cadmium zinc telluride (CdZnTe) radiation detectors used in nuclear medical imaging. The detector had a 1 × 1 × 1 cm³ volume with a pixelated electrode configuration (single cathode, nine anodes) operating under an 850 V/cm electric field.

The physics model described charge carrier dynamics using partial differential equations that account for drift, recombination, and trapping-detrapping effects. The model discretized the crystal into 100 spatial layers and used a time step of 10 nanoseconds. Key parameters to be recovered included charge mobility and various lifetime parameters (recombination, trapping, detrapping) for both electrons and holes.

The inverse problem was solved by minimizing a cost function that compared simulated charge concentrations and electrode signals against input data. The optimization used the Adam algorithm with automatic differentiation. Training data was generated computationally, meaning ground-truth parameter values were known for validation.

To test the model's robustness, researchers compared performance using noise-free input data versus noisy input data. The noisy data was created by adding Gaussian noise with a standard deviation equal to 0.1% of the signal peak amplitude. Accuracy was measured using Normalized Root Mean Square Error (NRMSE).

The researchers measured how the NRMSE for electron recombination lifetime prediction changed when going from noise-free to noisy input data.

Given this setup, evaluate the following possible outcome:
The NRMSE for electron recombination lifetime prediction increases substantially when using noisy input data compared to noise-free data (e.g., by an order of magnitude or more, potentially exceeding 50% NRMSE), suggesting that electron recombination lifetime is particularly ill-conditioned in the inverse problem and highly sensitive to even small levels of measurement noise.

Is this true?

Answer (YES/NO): NO